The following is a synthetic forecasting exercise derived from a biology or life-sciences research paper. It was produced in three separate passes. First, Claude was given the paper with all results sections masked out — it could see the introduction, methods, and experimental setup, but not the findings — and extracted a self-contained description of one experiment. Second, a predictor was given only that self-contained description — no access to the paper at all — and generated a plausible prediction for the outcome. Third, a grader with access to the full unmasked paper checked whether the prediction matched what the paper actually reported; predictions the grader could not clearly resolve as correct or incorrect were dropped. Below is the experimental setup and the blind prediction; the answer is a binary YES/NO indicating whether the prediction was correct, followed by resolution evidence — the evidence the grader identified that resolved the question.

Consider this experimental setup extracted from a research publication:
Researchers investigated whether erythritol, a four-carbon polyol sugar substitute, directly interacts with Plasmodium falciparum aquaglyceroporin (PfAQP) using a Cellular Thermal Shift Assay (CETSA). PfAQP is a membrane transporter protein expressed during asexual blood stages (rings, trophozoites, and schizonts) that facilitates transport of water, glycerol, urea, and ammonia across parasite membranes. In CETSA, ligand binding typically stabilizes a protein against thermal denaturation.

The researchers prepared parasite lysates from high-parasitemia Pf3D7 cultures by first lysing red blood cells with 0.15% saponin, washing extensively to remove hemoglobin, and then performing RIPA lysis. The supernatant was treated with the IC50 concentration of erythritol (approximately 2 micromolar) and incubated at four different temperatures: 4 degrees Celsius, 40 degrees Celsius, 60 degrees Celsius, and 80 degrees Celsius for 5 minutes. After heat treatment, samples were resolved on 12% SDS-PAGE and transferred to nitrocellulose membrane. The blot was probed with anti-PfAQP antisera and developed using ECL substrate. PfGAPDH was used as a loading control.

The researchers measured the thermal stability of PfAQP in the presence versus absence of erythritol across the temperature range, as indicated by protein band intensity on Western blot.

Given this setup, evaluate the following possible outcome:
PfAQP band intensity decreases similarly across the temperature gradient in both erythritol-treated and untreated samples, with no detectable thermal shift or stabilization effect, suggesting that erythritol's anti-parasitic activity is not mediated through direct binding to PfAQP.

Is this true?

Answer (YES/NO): NO